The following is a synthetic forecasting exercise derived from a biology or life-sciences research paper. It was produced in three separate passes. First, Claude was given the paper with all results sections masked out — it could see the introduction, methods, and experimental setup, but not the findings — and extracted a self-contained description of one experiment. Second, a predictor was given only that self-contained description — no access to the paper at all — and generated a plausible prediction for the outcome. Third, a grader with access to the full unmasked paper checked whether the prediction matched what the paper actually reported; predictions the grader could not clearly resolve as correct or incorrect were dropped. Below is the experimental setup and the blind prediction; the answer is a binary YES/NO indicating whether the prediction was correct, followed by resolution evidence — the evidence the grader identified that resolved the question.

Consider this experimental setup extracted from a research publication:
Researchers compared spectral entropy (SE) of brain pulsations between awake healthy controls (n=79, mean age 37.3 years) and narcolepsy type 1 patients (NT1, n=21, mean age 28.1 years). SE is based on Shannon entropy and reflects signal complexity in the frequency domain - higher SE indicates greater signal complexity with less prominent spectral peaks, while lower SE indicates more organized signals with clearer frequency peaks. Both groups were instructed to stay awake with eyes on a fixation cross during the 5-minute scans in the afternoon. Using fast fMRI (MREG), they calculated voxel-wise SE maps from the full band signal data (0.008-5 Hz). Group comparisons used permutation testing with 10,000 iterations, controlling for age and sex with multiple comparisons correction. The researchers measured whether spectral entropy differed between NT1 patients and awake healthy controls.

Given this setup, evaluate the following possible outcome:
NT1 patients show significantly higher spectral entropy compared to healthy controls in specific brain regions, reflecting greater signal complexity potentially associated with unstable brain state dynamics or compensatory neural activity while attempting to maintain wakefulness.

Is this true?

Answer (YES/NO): NO